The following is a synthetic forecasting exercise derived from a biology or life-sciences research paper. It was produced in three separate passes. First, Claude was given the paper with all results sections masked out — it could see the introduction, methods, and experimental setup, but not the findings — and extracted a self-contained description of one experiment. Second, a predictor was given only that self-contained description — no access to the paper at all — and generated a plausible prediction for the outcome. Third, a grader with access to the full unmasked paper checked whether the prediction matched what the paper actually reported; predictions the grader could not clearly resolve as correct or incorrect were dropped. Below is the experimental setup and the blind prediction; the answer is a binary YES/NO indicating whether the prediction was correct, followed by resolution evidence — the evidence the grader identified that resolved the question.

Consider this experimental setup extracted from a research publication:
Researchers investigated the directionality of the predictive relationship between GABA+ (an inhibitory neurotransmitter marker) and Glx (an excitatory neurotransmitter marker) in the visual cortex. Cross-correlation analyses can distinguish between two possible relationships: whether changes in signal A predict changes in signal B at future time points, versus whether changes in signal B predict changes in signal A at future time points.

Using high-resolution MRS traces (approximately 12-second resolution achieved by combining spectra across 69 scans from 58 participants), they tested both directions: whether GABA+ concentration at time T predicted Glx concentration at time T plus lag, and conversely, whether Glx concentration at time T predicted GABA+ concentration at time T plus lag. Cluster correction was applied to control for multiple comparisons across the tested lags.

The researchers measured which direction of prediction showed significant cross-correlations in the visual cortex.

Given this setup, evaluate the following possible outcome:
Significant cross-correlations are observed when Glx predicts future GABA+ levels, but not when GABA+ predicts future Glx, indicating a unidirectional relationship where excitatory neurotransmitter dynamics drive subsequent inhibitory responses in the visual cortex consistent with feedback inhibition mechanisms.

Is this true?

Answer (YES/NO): NO